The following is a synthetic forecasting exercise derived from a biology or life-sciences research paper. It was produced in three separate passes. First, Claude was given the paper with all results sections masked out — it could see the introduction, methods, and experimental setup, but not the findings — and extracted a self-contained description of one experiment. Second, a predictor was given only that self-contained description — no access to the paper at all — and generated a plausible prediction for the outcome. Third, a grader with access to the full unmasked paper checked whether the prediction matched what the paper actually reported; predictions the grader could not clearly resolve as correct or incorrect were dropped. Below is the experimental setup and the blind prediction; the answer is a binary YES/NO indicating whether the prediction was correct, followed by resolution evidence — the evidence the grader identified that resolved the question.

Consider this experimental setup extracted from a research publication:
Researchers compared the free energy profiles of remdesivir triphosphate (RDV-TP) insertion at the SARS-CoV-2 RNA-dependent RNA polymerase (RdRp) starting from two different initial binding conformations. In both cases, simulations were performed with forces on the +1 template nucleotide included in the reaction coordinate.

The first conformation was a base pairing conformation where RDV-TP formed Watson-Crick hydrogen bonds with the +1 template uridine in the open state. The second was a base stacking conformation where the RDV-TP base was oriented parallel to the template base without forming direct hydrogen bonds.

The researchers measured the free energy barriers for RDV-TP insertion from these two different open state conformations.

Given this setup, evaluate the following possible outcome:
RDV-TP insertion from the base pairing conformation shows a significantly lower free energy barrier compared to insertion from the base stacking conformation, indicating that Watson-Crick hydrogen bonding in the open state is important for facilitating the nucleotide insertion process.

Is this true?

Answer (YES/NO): NO